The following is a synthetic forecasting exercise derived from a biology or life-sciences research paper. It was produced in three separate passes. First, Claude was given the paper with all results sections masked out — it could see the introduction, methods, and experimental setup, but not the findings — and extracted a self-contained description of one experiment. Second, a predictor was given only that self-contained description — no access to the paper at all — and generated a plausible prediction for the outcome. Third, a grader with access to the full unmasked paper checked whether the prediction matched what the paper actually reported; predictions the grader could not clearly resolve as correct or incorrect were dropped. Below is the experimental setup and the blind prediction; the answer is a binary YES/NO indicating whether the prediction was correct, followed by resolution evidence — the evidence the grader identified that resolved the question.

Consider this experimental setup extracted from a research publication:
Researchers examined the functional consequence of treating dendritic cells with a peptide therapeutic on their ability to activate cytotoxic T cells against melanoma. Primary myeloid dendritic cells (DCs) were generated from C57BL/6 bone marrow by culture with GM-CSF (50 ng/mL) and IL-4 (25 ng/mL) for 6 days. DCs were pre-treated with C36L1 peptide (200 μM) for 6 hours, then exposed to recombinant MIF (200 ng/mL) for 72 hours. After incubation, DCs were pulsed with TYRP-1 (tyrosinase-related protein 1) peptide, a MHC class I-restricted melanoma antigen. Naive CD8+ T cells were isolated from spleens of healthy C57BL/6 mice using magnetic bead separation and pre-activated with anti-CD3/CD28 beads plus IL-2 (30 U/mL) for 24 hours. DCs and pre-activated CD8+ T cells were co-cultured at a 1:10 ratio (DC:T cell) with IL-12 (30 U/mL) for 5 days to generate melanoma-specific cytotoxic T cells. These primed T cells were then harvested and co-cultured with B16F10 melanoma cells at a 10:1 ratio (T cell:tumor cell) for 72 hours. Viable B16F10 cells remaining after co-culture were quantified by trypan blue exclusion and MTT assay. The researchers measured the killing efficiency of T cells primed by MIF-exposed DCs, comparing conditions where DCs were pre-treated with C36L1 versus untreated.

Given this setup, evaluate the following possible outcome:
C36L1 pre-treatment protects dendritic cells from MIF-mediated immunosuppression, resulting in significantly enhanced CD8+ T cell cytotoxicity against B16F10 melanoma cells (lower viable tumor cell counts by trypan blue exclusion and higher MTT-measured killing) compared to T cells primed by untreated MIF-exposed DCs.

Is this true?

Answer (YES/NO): YES